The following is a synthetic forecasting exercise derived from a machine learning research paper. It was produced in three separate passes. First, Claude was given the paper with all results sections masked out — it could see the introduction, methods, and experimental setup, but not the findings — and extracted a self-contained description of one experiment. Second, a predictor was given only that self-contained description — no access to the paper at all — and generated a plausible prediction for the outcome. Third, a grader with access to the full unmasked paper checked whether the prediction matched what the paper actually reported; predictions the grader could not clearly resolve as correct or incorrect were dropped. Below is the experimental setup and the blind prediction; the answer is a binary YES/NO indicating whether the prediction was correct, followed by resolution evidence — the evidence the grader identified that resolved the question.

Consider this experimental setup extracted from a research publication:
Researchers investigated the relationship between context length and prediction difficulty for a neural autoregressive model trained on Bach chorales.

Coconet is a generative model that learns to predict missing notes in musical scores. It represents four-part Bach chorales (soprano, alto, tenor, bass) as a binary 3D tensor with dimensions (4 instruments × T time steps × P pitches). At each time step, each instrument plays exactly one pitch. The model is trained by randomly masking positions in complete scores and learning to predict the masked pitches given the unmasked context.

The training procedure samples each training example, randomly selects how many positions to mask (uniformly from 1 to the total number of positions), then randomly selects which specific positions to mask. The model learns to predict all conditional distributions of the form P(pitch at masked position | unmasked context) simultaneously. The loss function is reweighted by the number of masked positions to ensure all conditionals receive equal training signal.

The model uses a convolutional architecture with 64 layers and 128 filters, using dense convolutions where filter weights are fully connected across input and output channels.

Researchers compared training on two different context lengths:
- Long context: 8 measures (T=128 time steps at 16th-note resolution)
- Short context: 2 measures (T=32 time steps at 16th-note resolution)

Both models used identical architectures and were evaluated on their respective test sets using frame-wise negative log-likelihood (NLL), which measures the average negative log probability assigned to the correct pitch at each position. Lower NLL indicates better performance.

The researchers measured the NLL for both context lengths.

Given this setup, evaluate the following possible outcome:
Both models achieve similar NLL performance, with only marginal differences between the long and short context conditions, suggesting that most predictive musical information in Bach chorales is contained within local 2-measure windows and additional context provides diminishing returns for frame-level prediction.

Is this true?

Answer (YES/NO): NO